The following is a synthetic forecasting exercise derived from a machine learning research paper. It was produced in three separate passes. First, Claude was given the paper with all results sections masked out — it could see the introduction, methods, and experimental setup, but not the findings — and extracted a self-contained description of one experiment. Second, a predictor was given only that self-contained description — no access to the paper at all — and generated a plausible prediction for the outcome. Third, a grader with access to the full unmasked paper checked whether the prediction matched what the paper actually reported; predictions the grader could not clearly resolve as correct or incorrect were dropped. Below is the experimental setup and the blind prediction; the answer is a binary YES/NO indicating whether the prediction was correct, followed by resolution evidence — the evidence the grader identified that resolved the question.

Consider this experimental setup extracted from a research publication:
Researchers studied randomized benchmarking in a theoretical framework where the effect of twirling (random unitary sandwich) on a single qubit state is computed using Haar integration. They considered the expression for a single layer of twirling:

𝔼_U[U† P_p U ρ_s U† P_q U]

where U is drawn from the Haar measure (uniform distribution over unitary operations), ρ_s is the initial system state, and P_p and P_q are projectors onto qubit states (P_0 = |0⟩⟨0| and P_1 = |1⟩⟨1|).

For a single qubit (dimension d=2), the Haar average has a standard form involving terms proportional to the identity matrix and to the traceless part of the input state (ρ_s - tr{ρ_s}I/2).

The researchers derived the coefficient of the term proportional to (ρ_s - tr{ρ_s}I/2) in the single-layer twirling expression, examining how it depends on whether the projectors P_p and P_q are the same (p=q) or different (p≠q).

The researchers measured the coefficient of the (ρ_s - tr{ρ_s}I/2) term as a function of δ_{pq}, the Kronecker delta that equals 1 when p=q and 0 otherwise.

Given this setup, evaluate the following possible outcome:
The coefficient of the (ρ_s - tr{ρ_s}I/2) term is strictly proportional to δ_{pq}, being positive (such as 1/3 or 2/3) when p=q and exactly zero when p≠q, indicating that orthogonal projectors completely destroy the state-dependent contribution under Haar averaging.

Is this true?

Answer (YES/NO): NO